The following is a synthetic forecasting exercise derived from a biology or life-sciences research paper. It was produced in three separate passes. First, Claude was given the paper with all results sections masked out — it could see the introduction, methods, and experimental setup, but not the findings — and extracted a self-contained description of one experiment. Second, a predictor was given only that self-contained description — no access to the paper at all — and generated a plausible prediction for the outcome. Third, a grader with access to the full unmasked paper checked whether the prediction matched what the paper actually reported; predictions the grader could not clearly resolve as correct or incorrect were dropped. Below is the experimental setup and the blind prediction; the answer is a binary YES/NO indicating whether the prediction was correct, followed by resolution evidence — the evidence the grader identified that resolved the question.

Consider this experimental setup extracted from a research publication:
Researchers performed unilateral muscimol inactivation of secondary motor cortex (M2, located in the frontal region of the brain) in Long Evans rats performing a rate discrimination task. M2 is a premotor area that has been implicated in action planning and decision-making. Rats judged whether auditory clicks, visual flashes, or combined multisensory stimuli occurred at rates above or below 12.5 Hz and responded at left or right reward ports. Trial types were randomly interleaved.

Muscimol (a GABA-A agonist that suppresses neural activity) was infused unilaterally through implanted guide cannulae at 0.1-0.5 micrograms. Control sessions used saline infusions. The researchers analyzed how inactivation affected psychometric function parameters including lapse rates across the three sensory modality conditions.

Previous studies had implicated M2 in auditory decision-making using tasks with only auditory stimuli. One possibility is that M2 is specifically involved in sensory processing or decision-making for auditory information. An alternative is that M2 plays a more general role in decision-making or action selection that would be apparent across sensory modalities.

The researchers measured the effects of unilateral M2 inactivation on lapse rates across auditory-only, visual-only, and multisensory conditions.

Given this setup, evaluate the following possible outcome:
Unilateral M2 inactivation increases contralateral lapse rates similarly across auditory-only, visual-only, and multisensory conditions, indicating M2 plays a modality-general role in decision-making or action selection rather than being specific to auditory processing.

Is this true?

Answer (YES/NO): YES